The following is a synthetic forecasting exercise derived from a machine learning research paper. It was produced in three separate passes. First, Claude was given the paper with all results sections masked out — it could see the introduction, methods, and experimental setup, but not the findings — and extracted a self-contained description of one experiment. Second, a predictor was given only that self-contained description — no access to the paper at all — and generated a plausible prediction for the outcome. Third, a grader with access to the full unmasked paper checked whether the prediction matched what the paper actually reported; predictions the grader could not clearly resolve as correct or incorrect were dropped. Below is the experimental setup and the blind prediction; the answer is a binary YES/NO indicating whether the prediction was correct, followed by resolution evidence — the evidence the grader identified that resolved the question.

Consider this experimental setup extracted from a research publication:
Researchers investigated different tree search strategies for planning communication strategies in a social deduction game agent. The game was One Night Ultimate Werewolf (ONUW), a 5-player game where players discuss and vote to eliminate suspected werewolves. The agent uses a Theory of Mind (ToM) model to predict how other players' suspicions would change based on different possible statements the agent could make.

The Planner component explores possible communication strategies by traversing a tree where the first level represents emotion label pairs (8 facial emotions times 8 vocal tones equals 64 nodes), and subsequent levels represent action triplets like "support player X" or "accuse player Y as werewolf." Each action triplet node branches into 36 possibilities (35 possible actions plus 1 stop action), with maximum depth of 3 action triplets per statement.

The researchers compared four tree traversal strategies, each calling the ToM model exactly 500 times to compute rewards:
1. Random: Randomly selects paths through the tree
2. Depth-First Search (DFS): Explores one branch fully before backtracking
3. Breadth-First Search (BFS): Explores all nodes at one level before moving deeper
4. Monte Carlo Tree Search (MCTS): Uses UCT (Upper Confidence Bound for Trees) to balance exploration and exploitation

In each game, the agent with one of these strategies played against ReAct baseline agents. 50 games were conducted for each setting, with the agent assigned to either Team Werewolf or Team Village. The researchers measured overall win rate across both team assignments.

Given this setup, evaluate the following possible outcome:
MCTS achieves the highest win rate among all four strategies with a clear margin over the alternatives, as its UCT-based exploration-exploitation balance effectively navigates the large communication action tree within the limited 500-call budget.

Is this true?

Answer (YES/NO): YES